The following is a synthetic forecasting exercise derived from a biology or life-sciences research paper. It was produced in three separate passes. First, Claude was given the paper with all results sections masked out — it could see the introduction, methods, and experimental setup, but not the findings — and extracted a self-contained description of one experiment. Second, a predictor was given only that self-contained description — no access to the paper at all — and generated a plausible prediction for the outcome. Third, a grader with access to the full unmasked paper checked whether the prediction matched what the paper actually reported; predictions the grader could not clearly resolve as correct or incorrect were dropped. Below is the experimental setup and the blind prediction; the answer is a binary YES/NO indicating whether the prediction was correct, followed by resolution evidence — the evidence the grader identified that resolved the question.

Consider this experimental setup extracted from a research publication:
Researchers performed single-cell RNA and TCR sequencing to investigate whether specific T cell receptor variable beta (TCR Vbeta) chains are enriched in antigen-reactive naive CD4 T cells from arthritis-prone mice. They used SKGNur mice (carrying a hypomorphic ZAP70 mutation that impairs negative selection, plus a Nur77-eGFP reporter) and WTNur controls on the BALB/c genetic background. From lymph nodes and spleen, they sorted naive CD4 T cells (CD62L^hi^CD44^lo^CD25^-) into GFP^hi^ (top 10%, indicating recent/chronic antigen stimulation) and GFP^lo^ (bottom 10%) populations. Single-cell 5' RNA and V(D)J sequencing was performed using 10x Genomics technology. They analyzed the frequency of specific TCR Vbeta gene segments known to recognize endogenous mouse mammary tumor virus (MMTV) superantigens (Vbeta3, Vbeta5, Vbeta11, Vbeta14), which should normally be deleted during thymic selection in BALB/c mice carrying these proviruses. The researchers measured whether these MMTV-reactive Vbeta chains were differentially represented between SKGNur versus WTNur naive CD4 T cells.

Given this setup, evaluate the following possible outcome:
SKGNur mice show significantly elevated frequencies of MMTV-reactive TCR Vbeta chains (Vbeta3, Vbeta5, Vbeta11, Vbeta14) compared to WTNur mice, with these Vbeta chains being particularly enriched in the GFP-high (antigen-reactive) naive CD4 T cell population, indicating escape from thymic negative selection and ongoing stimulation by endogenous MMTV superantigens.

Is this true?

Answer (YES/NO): NO